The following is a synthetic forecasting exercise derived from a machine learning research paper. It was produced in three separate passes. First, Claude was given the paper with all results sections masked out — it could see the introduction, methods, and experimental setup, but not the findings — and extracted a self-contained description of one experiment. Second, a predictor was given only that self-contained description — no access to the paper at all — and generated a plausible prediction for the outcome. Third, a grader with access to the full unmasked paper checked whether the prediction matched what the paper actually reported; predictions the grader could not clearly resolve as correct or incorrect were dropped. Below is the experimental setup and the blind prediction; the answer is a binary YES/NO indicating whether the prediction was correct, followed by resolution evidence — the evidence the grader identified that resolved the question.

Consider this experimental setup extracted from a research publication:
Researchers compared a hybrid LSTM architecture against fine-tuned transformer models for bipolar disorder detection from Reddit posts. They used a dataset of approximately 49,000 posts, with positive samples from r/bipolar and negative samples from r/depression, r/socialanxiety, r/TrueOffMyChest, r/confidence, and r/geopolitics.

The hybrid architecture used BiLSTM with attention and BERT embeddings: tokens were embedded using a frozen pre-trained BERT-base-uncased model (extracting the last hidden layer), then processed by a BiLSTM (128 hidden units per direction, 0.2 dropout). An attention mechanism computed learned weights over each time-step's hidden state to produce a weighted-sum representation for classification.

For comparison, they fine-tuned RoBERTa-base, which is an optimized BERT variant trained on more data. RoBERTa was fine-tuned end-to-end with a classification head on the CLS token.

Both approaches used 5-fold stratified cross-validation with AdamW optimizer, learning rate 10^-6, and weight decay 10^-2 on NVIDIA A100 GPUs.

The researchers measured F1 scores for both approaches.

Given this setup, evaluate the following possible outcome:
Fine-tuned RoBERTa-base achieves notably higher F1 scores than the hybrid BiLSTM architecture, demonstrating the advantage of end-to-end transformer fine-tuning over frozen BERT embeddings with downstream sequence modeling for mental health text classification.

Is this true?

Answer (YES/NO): NO